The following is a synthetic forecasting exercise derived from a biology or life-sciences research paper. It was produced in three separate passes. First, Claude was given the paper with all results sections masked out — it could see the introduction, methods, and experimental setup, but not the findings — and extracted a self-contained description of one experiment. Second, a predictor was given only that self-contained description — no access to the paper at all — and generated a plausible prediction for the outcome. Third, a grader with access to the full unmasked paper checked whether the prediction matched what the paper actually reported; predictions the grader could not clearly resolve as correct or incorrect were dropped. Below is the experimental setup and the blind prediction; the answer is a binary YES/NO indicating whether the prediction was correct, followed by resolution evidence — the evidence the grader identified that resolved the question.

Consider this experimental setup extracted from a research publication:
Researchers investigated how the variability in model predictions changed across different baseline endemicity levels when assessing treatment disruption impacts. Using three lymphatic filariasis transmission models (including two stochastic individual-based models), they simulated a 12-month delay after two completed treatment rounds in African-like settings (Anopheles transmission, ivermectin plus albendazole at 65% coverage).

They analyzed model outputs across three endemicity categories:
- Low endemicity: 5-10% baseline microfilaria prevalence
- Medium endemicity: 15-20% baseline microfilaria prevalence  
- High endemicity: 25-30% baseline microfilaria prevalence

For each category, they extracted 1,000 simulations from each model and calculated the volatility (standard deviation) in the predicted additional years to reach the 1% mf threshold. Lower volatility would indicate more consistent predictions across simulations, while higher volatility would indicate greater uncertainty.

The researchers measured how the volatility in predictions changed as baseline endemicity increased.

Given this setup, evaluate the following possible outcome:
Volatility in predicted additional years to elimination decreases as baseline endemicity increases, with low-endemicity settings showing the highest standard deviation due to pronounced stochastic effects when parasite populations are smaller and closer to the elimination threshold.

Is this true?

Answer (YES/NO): NO